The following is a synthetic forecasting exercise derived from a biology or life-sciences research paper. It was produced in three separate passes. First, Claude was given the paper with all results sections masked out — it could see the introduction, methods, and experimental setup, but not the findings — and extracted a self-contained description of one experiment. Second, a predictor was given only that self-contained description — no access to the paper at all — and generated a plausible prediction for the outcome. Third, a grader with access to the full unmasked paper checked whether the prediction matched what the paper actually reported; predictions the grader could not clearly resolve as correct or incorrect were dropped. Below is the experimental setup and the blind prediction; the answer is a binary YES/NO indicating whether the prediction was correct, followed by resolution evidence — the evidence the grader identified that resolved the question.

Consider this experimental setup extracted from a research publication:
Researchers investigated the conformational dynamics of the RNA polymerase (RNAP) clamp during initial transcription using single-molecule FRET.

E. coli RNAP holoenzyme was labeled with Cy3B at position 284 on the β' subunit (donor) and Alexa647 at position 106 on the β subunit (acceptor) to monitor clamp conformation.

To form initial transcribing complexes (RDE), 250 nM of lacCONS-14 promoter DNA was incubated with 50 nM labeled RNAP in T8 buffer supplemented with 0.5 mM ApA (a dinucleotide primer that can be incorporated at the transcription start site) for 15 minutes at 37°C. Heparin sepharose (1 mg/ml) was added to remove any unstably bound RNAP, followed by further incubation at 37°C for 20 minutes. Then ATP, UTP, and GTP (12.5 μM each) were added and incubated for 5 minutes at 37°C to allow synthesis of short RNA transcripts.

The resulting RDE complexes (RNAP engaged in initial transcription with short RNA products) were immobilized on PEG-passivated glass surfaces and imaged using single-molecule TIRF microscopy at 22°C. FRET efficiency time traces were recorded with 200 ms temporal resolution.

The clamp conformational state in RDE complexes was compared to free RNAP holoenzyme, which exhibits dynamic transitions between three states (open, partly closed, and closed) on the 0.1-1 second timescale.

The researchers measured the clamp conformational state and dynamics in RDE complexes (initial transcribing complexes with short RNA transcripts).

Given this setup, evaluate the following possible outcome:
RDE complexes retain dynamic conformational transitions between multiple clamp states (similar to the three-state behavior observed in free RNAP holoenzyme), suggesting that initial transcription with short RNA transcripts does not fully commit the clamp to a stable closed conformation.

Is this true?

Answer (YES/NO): NO